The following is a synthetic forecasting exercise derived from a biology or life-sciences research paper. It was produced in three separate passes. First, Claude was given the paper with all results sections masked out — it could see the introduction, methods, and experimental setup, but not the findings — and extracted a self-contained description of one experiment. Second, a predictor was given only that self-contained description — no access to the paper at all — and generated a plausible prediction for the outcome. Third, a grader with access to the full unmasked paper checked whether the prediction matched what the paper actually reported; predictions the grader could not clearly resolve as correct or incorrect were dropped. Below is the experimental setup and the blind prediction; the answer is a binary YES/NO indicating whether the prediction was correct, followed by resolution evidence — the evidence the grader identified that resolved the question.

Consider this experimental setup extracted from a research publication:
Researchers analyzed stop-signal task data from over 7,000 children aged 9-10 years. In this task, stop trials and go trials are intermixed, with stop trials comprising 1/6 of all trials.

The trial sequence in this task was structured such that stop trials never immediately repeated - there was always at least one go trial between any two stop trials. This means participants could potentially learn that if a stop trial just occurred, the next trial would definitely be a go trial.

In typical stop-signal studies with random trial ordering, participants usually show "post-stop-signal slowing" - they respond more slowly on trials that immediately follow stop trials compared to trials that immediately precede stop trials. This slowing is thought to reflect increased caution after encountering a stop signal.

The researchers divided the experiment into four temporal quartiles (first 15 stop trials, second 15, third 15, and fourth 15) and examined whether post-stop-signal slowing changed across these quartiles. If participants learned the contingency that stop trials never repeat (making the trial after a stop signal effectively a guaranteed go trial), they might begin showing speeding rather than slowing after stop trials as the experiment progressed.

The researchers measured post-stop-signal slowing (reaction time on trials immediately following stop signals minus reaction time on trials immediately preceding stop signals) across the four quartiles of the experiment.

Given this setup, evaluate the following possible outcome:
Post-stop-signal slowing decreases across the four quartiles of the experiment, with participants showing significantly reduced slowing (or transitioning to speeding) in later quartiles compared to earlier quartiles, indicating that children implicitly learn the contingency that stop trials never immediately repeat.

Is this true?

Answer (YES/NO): NO